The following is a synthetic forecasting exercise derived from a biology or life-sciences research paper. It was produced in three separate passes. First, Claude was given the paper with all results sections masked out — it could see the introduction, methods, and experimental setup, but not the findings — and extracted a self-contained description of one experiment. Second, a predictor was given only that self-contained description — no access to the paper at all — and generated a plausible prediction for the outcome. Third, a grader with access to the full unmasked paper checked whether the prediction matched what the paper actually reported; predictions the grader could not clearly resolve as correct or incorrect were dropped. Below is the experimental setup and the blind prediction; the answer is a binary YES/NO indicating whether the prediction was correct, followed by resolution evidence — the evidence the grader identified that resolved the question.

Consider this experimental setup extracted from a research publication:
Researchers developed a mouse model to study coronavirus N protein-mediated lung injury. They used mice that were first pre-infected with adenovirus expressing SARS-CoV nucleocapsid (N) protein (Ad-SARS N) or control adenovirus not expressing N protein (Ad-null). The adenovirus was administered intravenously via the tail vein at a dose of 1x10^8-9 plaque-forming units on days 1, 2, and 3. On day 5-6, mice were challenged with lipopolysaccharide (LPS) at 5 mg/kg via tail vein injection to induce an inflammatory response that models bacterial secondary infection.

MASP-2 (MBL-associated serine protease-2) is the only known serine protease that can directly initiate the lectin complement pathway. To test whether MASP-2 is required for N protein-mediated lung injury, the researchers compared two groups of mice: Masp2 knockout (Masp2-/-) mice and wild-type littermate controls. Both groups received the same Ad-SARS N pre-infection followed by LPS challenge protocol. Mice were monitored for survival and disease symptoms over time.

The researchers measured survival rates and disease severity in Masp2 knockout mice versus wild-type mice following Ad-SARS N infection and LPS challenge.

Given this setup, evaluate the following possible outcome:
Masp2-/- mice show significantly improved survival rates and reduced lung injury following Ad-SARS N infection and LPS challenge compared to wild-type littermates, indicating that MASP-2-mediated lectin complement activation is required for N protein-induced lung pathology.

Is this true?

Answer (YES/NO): NO